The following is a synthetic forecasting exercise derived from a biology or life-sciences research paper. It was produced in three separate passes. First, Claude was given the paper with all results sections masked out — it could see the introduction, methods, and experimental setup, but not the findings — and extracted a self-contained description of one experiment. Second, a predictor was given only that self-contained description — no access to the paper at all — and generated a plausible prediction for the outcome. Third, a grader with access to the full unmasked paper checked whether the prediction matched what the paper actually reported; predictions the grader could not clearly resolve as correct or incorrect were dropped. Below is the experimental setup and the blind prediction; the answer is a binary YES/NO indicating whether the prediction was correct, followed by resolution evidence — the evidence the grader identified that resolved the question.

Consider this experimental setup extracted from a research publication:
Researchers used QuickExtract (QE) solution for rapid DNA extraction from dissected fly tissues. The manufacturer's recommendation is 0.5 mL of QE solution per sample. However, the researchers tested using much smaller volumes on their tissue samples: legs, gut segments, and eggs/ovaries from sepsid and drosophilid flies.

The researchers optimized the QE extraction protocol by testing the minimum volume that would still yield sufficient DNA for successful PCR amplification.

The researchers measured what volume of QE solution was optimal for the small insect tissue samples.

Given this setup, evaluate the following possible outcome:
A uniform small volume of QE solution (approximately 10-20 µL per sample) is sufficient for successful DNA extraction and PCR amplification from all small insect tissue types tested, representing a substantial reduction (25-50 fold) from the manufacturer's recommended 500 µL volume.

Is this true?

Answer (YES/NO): NO